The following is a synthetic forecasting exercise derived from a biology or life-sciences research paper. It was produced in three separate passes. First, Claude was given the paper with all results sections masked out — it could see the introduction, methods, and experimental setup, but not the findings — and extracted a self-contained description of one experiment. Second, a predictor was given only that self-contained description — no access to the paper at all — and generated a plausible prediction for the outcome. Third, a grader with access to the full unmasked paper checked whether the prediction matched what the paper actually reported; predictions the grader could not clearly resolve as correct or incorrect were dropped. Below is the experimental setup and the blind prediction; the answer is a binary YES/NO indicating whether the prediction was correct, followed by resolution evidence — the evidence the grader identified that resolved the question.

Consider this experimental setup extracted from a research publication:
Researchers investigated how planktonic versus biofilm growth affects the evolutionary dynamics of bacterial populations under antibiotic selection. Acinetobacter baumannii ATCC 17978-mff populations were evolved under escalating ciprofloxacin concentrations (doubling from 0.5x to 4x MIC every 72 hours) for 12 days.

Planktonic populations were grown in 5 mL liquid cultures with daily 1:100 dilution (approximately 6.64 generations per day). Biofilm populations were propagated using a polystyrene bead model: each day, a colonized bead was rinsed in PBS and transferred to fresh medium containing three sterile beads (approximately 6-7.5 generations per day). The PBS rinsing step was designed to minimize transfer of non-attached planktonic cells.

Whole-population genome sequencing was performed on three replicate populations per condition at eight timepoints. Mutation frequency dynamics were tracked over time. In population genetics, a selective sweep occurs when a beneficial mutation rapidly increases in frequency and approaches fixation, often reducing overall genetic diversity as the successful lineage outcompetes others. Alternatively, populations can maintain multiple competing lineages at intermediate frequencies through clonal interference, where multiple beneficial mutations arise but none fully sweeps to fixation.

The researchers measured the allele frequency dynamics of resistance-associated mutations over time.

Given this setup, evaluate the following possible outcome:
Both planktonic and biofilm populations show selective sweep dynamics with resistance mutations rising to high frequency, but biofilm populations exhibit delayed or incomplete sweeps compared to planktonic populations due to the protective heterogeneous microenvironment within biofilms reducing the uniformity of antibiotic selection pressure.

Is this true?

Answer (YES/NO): NO